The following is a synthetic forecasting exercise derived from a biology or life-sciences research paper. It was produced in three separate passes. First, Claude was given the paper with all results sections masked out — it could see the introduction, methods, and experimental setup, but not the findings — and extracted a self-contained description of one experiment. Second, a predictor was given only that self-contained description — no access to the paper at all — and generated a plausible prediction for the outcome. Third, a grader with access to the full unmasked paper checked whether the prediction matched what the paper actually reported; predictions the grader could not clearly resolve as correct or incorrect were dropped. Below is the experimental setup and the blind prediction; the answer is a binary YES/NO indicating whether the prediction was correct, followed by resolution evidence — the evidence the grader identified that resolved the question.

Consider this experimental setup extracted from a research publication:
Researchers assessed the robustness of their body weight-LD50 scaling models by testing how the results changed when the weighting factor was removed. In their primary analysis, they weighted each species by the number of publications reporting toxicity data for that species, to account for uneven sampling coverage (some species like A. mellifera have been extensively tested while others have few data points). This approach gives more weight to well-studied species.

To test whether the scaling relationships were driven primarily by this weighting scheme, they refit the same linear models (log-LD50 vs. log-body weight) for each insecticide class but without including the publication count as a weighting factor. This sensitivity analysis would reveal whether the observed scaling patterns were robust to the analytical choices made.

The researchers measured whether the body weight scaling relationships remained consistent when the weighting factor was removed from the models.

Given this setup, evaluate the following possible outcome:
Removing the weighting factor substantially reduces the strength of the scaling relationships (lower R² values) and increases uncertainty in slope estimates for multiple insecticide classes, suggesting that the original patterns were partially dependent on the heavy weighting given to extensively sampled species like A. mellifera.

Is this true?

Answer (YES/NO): NO